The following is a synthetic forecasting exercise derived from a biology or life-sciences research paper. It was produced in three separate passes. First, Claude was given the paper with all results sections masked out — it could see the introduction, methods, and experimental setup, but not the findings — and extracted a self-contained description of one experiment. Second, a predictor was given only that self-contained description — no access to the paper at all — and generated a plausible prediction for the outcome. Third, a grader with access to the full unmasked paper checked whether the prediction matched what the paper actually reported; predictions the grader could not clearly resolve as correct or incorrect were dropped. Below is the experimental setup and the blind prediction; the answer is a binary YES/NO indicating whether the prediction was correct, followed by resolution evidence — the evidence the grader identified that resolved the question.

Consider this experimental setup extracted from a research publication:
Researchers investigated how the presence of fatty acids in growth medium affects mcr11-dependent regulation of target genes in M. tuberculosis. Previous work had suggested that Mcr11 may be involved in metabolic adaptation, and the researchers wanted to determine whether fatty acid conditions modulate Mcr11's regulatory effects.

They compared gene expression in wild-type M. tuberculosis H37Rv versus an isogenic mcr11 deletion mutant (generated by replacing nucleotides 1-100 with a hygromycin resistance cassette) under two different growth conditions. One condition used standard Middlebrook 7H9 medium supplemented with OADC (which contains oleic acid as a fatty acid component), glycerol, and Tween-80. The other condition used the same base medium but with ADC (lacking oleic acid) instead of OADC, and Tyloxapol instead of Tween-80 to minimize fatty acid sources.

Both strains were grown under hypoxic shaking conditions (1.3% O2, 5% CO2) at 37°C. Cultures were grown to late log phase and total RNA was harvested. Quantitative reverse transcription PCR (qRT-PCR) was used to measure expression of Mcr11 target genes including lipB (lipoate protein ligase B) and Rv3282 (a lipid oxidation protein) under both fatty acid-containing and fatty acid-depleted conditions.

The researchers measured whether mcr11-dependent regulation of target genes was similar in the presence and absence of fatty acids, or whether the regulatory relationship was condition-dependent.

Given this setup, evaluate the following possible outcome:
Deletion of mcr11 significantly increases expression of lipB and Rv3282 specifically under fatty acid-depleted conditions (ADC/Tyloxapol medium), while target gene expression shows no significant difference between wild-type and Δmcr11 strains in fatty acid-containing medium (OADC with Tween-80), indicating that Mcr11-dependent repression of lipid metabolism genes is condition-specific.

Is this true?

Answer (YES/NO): NO